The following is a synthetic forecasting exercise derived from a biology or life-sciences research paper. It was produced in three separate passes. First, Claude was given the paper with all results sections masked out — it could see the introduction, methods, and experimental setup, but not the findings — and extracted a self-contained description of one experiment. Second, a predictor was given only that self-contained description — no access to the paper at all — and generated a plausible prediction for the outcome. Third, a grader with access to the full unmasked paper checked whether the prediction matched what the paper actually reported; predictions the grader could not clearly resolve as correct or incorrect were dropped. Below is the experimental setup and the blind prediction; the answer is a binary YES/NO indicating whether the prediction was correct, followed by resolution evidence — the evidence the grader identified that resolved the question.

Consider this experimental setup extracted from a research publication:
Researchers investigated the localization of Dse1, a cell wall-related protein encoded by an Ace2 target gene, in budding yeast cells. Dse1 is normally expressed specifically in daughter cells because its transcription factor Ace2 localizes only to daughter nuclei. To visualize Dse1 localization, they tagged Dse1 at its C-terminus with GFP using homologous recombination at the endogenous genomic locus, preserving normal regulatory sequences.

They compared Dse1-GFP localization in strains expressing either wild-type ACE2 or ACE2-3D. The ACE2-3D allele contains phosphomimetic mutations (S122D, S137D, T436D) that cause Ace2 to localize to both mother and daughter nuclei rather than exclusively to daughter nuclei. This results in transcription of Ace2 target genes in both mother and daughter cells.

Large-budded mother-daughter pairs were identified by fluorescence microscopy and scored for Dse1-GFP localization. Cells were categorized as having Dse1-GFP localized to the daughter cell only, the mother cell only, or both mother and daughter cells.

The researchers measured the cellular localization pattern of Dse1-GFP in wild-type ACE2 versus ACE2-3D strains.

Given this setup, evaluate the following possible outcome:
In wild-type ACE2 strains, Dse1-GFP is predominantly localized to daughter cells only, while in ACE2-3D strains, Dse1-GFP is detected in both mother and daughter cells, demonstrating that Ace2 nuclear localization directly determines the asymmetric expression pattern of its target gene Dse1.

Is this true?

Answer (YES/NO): YES